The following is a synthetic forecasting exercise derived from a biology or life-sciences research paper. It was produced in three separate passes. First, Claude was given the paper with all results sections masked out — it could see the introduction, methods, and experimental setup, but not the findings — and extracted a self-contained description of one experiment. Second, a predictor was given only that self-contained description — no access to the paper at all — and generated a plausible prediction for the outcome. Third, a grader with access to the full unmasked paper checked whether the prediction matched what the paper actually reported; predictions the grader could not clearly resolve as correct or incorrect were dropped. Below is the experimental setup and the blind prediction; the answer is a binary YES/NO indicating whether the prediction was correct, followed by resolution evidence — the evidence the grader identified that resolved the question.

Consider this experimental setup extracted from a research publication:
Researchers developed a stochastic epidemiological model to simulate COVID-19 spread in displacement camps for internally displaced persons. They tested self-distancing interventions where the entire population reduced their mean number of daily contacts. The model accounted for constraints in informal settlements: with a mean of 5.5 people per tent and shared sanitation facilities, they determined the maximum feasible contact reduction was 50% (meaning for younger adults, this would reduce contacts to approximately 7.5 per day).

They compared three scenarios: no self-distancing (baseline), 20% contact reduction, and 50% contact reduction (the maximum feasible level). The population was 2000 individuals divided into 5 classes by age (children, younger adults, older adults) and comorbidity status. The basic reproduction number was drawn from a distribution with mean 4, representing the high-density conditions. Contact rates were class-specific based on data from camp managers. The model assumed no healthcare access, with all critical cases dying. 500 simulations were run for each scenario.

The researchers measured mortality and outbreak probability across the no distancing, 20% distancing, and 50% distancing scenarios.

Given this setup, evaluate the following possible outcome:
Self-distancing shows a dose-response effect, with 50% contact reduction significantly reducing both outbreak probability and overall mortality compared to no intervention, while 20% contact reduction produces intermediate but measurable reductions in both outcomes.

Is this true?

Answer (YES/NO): NO